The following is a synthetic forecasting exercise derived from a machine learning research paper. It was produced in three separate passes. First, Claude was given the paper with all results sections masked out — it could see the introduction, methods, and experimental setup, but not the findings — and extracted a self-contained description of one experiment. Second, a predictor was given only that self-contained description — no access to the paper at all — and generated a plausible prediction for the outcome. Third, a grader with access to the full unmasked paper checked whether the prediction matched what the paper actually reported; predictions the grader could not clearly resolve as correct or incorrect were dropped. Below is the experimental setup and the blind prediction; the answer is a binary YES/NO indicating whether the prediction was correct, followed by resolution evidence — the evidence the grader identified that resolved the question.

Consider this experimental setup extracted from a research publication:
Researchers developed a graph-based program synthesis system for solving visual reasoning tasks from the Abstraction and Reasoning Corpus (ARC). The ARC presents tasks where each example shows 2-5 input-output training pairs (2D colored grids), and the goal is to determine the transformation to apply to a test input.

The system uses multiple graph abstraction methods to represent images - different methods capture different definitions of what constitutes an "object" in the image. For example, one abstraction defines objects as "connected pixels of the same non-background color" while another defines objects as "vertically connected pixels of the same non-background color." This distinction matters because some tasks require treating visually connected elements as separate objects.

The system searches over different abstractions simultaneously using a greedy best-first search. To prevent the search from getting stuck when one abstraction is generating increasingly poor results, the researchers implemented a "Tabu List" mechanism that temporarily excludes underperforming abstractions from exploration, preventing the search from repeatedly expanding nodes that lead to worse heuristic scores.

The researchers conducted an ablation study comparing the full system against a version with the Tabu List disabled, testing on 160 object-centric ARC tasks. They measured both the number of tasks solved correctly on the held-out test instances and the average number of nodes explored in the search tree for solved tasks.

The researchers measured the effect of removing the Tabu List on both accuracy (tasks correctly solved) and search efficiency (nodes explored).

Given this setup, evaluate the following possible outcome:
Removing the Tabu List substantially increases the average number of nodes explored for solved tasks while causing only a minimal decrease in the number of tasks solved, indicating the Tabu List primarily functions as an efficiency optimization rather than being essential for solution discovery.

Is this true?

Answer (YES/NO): NO